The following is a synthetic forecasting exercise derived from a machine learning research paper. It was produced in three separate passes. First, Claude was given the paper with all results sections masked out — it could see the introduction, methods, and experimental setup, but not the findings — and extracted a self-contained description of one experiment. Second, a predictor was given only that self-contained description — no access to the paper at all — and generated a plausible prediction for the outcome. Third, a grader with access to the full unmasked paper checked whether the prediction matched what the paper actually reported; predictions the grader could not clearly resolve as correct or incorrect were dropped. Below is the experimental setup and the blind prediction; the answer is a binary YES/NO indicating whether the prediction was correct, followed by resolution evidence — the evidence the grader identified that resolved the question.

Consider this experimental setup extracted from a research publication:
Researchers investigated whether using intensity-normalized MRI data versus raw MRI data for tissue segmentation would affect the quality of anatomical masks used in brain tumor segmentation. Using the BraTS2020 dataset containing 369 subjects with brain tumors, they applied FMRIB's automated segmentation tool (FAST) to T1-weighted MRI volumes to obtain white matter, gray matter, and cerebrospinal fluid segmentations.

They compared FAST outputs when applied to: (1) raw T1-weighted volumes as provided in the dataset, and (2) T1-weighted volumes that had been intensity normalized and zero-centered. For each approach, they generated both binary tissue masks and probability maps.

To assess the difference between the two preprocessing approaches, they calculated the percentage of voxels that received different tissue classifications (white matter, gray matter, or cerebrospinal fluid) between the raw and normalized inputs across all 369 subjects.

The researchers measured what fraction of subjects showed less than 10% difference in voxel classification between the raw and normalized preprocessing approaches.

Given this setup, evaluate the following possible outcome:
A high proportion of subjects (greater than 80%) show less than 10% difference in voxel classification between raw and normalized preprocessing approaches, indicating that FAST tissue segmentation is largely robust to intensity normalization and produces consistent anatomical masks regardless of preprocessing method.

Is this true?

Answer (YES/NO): YES